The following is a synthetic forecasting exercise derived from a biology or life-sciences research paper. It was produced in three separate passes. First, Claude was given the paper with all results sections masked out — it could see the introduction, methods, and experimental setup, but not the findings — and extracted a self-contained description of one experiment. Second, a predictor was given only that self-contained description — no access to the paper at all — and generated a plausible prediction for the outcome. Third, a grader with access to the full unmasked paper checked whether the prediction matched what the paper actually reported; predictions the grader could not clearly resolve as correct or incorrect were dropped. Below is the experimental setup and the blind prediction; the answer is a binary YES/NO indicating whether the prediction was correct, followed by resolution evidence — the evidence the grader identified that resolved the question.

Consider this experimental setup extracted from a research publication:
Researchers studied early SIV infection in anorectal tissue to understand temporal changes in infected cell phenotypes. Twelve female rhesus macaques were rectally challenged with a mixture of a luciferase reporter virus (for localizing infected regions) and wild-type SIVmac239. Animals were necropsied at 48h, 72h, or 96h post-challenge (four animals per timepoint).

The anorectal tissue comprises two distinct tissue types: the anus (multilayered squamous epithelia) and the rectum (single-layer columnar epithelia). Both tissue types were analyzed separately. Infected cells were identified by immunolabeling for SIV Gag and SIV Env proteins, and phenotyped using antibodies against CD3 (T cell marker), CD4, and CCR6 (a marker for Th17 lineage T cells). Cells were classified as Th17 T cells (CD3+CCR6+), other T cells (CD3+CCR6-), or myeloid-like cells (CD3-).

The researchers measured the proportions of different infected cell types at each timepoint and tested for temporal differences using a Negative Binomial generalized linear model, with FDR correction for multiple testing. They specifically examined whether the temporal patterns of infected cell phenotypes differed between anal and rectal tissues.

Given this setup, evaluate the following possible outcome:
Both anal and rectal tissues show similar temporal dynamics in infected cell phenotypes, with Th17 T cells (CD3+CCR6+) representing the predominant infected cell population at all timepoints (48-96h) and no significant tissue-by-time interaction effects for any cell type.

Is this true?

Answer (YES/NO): NO